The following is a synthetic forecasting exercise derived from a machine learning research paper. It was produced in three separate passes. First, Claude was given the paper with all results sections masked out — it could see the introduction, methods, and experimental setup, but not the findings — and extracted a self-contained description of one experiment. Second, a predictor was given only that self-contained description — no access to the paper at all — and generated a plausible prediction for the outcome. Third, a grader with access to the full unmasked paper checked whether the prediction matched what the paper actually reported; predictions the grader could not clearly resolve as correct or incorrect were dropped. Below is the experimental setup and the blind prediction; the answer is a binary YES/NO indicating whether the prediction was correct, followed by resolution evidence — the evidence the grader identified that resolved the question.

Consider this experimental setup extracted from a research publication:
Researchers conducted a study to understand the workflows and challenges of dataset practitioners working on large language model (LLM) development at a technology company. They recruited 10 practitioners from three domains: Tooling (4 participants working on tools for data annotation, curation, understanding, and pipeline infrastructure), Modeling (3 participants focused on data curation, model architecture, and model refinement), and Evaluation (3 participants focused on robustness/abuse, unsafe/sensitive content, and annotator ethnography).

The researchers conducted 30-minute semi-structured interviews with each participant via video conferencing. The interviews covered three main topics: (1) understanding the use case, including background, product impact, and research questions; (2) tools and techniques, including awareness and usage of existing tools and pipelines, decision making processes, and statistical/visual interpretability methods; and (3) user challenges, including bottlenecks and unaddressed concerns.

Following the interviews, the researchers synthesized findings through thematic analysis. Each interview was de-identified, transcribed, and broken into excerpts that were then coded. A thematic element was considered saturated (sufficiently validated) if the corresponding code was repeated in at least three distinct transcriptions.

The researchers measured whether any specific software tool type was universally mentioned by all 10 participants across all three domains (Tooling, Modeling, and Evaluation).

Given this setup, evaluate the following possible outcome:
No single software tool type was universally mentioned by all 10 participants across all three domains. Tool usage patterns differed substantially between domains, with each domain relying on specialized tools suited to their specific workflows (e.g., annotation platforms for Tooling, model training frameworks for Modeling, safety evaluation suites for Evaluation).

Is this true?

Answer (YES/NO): NO